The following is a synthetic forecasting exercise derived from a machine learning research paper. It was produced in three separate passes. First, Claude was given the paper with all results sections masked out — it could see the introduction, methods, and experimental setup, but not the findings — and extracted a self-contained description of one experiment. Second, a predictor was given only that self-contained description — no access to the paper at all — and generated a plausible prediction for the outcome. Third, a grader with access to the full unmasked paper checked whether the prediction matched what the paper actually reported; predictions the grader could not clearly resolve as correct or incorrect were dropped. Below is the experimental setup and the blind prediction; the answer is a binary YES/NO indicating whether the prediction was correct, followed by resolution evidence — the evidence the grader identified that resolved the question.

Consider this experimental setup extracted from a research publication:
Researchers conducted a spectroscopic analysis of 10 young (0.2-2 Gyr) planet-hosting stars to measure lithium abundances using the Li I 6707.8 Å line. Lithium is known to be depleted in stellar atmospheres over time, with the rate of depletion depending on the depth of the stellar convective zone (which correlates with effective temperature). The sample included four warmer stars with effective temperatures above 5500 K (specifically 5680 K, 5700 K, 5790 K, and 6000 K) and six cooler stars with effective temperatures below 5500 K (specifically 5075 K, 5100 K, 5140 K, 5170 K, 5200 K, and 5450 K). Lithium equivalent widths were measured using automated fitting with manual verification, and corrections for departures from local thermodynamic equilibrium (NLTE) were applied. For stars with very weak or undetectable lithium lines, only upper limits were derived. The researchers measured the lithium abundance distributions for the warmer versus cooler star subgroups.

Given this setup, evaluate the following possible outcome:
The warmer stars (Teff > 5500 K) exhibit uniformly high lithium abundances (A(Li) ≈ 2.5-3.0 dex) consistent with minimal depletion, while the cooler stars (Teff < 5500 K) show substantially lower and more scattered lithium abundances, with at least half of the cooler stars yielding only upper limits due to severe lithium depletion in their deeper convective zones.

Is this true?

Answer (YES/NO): NO